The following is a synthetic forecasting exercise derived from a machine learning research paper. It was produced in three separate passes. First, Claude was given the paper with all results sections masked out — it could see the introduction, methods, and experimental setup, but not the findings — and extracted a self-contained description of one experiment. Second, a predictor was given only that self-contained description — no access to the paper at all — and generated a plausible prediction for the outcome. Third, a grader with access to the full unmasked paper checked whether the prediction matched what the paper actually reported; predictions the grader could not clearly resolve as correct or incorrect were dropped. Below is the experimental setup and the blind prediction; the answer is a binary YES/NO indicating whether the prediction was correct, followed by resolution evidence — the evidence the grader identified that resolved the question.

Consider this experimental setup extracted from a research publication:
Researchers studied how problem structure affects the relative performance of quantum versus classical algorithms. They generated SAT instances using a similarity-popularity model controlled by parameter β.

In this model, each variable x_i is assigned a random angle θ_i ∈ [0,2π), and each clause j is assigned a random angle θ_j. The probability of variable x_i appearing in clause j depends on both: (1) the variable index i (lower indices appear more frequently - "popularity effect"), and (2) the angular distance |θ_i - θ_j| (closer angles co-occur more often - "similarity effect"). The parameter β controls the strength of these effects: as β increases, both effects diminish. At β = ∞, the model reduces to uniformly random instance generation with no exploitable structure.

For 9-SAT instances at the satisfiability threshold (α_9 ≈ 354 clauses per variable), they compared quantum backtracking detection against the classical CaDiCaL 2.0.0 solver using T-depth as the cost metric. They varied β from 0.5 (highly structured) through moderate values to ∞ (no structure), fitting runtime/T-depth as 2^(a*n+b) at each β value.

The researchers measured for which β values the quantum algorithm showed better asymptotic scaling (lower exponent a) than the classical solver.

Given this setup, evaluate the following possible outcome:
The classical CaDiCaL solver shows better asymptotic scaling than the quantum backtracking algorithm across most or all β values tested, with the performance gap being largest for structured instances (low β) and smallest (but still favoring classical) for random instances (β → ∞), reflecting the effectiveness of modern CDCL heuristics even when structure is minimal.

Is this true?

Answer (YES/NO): NO